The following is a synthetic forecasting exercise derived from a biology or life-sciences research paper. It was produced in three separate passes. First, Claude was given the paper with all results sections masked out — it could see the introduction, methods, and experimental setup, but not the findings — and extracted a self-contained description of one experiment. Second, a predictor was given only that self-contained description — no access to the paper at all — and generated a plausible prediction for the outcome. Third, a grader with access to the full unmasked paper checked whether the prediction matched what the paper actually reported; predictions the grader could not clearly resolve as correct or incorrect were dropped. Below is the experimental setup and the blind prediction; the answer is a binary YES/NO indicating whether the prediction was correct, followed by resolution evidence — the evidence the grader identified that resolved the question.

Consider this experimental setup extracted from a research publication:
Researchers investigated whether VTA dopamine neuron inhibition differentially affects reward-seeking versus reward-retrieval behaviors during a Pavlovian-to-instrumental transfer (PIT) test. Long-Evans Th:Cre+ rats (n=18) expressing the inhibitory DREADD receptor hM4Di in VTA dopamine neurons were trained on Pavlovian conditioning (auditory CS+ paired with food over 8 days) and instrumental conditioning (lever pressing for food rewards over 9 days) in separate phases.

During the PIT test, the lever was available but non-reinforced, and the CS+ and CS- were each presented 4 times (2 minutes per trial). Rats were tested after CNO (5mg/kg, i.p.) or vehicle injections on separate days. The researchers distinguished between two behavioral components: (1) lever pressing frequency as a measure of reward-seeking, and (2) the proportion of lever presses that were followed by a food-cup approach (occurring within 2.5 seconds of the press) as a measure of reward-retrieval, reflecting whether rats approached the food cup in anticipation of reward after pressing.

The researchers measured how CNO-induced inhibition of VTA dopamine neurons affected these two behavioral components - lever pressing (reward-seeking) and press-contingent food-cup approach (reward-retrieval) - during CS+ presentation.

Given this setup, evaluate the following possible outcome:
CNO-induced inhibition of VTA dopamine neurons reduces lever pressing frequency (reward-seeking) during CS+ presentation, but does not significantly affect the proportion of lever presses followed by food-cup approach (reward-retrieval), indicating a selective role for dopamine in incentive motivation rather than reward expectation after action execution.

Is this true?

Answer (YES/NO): YES